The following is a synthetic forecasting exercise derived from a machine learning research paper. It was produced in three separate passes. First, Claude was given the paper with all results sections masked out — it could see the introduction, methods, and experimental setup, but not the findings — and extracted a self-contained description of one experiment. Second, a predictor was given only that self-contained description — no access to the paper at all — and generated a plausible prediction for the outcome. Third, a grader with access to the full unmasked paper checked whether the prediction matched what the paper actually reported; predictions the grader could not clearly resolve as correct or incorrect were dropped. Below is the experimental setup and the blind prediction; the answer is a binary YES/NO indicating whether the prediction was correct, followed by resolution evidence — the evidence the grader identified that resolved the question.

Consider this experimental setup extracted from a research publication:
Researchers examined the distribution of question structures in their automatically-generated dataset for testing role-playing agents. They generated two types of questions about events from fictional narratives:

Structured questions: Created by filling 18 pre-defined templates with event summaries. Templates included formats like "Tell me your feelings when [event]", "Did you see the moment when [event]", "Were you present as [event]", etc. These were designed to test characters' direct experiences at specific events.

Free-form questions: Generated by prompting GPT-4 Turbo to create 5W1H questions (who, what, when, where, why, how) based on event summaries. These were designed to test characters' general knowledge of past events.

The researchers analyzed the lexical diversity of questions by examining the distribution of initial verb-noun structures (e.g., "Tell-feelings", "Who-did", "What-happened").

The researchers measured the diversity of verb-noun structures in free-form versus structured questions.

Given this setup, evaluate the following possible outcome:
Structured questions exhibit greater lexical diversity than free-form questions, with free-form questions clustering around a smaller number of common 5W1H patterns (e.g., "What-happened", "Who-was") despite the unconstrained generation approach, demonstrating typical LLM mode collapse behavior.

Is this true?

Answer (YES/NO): NO